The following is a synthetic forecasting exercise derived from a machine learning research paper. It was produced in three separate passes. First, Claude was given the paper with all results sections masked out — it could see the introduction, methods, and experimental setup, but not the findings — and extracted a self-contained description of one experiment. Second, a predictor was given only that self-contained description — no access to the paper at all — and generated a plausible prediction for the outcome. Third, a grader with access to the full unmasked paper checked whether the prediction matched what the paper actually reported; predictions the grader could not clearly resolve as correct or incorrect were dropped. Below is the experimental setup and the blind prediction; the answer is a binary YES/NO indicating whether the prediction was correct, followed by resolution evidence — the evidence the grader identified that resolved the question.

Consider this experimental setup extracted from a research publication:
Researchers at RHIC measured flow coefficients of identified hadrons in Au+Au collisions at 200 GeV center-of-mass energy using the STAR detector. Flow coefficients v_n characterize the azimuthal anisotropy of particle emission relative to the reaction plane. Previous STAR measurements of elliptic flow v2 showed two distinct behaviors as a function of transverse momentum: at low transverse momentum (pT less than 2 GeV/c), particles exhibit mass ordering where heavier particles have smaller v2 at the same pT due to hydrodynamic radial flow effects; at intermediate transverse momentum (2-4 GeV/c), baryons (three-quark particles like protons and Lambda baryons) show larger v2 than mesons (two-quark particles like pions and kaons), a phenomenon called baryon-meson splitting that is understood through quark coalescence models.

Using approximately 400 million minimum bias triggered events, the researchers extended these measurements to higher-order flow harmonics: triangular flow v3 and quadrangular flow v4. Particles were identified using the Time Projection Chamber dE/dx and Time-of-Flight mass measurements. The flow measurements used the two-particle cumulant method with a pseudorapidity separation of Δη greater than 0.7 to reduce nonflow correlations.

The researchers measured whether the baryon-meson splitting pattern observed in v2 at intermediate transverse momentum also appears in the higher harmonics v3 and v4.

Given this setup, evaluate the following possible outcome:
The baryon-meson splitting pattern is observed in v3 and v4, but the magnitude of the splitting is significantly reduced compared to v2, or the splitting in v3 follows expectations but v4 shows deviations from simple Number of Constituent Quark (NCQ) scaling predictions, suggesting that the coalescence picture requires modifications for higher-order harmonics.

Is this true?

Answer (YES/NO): NO